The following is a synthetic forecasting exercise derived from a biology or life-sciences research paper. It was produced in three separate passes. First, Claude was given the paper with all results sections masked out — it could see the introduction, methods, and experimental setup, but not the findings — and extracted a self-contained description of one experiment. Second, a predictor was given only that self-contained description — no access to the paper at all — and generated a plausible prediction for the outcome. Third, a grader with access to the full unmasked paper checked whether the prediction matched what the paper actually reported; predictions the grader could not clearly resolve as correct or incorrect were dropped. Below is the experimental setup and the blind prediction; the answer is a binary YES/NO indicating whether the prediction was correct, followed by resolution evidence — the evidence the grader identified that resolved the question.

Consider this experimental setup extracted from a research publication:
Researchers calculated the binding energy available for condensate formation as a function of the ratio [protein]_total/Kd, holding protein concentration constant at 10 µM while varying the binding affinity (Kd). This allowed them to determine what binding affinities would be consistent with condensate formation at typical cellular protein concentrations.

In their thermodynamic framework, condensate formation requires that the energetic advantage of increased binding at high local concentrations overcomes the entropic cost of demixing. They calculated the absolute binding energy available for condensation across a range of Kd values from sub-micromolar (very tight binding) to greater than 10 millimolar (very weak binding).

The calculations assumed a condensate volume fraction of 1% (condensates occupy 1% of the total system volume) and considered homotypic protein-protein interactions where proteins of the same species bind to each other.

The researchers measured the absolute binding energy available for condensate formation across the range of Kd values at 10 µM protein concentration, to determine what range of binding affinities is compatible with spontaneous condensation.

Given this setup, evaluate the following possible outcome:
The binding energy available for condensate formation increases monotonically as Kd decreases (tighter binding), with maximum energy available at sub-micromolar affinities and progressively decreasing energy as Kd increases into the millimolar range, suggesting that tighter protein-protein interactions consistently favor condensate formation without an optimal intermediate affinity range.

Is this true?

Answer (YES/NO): NO